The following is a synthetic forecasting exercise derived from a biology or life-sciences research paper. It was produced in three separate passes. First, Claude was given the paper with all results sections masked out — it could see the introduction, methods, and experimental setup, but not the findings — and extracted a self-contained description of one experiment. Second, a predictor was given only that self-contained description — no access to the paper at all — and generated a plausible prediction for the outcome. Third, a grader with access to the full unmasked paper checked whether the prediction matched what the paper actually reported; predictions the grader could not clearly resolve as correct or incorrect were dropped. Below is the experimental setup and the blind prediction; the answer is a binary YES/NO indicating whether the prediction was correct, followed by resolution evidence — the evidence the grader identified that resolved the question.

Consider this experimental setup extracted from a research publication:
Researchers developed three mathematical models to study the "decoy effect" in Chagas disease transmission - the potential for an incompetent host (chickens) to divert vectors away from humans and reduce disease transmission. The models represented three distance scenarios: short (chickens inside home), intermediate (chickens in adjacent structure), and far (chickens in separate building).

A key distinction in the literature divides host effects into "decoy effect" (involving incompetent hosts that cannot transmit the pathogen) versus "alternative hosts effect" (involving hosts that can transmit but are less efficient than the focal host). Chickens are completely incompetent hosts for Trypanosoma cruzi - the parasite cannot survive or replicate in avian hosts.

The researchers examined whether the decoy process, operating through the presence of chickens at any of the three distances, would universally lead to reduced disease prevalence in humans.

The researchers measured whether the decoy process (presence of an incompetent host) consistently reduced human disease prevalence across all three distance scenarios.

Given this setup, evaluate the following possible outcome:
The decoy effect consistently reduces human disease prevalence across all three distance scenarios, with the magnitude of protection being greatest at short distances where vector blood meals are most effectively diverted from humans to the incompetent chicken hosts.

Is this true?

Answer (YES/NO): NO